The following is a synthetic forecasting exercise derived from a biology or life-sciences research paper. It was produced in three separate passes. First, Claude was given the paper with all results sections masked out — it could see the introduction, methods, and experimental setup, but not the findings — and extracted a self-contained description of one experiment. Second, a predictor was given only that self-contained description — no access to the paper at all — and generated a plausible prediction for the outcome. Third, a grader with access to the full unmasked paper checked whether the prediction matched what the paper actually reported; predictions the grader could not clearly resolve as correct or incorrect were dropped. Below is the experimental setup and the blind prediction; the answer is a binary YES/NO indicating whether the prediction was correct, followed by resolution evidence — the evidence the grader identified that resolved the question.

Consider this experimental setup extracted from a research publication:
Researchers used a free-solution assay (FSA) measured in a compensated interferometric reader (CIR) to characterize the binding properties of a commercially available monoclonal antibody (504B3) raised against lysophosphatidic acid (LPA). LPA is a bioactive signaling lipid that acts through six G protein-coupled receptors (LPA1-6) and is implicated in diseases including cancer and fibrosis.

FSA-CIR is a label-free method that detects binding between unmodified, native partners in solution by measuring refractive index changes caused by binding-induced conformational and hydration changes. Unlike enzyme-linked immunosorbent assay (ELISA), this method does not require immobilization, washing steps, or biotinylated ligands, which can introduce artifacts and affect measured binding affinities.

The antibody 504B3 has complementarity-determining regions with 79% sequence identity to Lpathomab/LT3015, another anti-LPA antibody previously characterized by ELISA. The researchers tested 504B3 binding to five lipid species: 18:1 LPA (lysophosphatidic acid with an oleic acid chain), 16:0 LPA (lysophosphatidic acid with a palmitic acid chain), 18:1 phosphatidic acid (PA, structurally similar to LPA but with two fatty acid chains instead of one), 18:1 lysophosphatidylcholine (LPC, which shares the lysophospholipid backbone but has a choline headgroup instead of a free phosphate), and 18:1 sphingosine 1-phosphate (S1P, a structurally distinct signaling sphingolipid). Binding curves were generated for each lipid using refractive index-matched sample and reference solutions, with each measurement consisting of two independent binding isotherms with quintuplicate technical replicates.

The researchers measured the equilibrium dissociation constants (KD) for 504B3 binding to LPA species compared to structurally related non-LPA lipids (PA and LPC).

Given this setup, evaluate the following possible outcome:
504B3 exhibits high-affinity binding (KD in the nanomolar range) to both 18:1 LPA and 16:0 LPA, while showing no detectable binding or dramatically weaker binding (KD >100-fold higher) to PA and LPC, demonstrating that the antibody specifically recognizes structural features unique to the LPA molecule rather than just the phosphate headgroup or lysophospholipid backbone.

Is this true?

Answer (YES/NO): NO